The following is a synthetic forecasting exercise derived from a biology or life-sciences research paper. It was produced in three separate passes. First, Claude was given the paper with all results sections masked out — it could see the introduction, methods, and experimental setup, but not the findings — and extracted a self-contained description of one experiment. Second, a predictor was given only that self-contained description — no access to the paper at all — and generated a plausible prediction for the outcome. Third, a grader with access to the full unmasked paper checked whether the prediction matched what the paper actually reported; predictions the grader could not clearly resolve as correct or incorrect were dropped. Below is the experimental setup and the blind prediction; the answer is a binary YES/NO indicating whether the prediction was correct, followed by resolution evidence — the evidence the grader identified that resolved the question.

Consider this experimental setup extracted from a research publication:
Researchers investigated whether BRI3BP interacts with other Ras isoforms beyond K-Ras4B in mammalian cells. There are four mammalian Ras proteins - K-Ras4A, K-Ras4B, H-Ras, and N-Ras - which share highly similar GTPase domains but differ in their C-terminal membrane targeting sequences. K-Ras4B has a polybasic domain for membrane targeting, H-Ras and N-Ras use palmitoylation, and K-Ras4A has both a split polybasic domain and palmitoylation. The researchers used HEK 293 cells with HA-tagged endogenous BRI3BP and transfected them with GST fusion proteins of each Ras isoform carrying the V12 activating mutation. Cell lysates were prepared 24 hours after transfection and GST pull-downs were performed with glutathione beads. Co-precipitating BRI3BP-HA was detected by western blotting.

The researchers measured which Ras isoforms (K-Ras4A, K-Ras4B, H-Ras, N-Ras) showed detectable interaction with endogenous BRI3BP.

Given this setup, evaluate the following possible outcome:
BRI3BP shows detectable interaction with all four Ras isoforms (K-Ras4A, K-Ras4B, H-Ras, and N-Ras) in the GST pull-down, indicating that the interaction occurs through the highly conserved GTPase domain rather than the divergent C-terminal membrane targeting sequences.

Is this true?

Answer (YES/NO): NO